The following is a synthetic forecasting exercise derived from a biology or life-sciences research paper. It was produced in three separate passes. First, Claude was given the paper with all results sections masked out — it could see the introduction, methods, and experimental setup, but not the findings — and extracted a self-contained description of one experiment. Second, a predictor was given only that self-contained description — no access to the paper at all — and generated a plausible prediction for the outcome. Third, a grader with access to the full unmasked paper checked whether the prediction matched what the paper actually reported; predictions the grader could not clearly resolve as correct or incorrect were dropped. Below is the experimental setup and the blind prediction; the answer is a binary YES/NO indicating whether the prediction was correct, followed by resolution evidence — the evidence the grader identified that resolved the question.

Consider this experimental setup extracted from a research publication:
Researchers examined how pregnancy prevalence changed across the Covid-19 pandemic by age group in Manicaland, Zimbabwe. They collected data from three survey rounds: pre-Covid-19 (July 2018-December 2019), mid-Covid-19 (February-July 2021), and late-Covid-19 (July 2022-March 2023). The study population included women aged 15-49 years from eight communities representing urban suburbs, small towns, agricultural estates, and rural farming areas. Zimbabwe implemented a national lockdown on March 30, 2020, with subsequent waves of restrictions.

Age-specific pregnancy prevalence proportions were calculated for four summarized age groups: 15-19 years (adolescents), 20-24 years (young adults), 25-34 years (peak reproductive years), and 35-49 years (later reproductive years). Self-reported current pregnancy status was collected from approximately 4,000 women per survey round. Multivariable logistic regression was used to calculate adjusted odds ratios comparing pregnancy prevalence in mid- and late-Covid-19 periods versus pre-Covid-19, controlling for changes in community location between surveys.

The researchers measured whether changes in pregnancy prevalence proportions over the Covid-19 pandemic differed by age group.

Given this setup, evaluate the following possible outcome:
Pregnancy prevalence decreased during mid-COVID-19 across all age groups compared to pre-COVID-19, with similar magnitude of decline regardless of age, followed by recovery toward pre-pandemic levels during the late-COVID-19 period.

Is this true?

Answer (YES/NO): NO